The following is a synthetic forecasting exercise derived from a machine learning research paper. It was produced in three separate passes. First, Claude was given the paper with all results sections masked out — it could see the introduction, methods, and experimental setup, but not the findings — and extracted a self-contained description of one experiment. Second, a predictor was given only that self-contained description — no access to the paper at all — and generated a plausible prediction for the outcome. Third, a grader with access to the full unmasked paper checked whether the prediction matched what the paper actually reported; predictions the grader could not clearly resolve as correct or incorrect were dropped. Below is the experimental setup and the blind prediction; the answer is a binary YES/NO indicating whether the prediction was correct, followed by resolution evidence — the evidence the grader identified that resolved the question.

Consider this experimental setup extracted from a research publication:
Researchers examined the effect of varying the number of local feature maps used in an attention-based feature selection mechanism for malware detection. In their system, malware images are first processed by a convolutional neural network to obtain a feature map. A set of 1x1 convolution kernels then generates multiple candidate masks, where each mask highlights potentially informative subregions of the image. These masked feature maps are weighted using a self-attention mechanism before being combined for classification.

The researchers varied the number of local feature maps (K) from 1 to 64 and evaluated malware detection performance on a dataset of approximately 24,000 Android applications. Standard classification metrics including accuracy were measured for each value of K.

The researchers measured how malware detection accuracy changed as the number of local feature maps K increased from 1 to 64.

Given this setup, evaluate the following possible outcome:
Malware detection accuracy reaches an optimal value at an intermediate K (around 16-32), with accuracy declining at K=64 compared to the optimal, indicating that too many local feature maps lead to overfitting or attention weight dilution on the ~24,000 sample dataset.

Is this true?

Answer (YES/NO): YES